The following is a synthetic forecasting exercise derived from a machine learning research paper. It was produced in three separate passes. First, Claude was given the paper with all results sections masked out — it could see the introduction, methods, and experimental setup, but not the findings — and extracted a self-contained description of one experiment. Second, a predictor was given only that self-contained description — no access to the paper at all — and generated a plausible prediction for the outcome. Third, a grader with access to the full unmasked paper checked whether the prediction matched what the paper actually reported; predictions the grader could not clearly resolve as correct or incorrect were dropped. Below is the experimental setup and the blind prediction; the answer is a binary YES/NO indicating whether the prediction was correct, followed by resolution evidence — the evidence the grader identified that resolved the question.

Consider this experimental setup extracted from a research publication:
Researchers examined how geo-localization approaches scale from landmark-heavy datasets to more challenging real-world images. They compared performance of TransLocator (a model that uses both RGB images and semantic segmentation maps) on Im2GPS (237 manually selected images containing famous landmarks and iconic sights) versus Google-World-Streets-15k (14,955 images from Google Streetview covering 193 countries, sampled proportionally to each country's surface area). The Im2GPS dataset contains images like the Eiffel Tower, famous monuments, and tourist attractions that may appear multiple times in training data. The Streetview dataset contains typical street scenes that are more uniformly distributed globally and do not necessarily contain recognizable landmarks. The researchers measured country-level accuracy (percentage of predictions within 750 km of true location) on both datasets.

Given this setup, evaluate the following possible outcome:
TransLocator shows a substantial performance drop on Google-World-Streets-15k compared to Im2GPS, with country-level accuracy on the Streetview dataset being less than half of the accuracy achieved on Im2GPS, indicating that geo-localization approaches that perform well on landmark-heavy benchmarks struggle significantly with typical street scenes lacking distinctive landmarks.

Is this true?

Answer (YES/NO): YES